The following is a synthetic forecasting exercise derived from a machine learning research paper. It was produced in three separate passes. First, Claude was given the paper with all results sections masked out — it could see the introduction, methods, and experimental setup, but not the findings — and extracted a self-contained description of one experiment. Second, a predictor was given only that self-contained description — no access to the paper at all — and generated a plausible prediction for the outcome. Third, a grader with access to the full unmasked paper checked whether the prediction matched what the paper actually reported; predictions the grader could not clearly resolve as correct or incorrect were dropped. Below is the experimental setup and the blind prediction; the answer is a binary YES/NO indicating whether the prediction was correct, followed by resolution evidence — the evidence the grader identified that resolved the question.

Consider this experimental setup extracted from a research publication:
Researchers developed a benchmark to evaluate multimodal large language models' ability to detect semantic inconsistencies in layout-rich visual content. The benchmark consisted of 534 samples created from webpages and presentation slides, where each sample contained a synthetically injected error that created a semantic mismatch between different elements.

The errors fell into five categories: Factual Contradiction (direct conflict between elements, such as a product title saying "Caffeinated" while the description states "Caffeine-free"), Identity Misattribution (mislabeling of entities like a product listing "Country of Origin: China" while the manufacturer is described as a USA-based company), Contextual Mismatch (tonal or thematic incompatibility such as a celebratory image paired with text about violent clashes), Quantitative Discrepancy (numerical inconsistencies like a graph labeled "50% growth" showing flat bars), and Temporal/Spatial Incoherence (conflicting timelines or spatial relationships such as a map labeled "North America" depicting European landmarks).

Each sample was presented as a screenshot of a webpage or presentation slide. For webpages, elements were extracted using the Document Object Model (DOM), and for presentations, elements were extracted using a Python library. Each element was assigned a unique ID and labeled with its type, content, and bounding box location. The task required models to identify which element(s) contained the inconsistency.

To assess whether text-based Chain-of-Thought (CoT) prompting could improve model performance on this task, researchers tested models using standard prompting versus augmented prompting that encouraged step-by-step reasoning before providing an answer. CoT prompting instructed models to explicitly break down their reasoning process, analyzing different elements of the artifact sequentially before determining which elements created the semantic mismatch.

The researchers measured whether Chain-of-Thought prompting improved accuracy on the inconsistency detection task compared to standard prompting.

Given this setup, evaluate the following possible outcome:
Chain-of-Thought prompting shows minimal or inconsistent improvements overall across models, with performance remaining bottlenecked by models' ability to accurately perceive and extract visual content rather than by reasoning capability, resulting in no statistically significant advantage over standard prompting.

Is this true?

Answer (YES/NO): NO